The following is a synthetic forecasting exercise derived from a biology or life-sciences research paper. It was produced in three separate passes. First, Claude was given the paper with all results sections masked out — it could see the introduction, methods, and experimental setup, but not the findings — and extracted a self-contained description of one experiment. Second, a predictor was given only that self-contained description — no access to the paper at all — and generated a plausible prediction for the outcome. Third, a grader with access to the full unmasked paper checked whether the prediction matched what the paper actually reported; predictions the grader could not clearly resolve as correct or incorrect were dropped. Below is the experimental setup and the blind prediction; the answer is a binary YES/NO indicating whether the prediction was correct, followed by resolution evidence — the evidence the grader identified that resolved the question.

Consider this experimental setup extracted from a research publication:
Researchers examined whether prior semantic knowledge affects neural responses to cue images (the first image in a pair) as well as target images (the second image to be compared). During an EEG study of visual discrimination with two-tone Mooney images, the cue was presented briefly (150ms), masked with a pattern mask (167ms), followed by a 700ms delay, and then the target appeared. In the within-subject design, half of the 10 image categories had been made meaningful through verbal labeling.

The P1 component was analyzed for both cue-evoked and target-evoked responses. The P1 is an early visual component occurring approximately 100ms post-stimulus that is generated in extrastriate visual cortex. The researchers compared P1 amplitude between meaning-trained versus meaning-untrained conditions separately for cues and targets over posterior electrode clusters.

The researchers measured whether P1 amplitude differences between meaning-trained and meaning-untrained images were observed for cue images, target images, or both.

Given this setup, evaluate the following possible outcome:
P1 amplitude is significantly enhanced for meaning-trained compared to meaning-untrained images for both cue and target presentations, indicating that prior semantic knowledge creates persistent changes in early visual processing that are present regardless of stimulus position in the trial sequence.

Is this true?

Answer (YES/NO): NO